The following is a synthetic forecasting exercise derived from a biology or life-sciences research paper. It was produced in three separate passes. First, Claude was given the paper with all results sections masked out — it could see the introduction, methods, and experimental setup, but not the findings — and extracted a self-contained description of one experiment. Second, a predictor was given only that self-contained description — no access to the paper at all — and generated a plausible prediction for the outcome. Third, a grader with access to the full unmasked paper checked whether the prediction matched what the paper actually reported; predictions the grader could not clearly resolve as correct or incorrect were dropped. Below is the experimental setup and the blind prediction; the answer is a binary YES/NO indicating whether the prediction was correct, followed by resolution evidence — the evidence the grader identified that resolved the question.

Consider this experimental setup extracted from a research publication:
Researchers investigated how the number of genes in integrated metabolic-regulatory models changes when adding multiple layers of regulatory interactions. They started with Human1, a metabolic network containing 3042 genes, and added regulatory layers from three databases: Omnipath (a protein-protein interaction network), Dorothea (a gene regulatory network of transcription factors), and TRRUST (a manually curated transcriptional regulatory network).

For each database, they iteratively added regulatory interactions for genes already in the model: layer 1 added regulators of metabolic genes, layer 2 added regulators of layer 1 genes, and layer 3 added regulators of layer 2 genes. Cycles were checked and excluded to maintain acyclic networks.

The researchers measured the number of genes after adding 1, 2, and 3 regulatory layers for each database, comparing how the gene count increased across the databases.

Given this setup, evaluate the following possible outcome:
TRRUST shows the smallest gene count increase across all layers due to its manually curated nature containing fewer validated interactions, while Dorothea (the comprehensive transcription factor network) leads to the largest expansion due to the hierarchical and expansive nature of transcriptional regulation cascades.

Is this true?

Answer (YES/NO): NO